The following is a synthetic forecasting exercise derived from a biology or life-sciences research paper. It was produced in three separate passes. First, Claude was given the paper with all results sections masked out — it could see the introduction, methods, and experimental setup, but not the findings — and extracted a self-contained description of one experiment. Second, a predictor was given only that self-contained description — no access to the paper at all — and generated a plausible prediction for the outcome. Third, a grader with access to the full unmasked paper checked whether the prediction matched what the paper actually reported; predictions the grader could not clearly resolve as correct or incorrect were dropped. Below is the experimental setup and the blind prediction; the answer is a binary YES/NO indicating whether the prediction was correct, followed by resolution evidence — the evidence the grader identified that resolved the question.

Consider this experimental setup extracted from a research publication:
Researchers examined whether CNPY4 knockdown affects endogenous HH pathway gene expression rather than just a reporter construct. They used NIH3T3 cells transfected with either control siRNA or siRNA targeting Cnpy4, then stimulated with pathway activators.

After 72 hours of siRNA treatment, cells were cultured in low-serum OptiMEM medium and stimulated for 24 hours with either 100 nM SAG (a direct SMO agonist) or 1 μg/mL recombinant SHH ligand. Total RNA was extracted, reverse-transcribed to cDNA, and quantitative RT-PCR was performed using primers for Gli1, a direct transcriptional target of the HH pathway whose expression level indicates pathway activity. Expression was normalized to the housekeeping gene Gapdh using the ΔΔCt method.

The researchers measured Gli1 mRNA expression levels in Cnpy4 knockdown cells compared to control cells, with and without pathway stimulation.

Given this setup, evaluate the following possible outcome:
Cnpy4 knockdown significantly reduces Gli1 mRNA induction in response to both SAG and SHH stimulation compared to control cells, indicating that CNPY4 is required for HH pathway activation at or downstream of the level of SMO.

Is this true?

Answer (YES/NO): NO